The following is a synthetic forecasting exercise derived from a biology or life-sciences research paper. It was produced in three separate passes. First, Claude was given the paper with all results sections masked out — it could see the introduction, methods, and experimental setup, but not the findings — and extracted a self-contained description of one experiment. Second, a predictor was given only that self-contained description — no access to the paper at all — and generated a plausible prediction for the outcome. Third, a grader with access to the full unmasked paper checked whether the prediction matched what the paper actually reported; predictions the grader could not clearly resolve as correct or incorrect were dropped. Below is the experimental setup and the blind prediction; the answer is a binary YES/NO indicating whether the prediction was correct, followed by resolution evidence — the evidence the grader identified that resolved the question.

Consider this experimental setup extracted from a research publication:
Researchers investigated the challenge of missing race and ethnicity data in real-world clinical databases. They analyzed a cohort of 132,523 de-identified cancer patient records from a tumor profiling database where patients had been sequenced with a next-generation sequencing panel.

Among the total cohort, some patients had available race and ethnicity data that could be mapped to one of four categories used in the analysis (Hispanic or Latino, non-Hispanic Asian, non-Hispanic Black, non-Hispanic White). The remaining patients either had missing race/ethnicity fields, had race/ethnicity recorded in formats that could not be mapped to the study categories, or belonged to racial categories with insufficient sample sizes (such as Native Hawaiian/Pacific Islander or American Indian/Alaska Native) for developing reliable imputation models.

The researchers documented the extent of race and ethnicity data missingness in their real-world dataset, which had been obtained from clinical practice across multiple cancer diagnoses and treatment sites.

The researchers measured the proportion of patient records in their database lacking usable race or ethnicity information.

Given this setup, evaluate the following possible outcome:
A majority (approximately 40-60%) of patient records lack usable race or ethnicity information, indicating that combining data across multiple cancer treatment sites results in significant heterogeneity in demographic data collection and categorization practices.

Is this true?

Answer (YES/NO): NO